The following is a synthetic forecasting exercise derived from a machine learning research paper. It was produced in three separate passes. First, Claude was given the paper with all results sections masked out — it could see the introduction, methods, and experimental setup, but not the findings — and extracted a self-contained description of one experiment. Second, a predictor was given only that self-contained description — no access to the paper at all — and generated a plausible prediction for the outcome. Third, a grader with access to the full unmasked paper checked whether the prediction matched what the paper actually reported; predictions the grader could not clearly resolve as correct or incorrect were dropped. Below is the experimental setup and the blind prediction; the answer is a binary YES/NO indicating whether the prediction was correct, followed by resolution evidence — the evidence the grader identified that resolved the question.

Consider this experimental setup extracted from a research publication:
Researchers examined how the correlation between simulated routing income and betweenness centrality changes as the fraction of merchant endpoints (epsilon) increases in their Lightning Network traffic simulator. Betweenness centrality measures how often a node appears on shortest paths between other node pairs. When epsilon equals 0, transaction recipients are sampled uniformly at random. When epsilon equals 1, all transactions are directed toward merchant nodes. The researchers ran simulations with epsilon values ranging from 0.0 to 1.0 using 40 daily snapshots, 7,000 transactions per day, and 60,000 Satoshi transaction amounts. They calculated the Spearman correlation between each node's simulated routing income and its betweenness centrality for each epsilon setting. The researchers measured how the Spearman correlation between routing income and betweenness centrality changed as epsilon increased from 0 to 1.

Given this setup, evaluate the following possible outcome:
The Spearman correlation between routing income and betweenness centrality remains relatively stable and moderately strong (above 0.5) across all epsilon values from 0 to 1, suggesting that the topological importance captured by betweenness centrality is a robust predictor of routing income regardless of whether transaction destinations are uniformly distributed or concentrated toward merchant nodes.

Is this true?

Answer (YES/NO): NO